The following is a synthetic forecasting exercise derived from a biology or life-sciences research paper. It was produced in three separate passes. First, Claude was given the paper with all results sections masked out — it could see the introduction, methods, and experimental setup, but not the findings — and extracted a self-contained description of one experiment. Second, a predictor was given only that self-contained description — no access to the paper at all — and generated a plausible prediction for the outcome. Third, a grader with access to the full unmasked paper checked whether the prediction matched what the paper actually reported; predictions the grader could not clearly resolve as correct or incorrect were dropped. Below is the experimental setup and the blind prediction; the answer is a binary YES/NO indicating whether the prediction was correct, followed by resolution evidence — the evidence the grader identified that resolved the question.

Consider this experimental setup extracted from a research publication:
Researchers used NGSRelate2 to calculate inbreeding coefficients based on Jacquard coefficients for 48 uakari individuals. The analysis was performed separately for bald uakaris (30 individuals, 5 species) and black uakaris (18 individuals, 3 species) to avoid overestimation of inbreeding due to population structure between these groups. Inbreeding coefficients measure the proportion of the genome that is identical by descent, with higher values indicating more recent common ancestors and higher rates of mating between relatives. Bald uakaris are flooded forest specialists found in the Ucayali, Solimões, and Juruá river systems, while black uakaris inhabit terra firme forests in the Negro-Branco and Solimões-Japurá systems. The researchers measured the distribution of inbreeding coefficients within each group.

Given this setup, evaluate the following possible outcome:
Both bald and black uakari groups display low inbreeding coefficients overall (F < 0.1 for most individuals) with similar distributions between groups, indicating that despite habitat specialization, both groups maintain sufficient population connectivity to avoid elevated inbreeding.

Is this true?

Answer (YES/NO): NO